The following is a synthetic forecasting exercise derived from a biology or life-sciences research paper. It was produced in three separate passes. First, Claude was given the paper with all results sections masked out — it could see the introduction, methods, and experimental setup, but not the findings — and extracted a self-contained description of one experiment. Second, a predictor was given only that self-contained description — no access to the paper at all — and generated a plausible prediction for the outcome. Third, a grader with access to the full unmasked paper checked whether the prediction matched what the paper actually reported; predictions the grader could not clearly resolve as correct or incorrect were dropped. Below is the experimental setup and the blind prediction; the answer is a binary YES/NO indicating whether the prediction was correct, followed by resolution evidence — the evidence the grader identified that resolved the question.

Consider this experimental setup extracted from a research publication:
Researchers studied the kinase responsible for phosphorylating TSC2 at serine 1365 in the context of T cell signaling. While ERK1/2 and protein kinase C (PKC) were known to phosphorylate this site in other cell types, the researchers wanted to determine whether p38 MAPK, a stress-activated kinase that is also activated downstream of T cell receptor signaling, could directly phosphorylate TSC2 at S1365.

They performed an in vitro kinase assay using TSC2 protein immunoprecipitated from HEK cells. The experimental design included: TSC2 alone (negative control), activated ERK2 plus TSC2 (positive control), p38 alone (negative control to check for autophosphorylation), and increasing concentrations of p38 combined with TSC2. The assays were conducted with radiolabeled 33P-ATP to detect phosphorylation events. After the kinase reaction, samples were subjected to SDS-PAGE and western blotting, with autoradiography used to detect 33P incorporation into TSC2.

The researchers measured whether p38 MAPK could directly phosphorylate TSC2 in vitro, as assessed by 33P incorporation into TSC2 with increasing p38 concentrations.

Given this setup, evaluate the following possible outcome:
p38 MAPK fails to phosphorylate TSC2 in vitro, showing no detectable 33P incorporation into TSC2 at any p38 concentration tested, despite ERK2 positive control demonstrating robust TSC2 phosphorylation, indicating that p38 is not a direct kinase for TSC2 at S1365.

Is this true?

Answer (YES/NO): NO